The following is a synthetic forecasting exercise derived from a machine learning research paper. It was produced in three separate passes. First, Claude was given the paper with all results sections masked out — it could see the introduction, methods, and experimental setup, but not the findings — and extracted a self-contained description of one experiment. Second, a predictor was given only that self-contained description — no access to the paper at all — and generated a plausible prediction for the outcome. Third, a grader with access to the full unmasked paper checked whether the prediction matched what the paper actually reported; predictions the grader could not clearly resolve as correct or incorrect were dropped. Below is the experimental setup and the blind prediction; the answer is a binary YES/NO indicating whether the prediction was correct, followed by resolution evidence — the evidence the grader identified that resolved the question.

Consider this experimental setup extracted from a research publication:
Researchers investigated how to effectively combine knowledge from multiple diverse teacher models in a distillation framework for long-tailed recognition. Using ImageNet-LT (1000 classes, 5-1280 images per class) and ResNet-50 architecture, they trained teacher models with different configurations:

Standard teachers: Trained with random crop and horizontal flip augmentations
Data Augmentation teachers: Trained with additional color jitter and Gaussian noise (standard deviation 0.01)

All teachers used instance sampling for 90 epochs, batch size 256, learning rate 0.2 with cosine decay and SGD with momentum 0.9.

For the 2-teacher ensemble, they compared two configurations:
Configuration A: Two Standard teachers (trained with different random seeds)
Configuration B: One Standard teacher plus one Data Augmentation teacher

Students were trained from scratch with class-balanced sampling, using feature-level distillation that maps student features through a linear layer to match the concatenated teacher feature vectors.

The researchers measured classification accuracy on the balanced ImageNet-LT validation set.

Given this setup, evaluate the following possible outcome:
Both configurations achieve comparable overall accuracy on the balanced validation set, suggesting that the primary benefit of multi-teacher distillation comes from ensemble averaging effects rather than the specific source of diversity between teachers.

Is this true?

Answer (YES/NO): NO